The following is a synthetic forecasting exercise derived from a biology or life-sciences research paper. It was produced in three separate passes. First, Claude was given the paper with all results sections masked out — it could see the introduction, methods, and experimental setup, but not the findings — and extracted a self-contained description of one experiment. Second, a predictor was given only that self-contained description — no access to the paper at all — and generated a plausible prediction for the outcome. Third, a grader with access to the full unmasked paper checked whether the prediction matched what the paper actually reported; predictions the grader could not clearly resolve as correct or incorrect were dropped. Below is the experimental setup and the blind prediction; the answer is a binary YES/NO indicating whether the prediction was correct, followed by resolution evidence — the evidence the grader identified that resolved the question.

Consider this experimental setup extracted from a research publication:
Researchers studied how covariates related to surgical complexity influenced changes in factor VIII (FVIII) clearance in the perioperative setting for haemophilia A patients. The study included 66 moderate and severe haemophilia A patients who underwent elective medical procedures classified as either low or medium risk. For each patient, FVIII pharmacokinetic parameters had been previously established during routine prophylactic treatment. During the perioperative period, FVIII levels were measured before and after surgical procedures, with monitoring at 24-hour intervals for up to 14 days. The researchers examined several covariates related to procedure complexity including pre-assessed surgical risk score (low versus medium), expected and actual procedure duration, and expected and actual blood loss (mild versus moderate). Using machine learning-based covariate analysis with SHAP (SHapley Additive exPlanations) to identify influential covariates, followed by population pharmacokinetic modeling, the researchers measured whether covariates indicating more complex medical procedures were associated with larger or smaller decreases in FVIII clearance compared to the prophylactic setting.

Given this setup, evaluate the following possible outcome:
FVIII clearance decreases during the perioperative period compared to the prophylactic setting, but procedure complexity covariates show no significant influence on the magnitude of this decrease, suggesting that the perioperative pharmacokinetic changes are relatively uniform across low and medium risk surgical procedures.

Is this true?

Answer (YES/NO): NO